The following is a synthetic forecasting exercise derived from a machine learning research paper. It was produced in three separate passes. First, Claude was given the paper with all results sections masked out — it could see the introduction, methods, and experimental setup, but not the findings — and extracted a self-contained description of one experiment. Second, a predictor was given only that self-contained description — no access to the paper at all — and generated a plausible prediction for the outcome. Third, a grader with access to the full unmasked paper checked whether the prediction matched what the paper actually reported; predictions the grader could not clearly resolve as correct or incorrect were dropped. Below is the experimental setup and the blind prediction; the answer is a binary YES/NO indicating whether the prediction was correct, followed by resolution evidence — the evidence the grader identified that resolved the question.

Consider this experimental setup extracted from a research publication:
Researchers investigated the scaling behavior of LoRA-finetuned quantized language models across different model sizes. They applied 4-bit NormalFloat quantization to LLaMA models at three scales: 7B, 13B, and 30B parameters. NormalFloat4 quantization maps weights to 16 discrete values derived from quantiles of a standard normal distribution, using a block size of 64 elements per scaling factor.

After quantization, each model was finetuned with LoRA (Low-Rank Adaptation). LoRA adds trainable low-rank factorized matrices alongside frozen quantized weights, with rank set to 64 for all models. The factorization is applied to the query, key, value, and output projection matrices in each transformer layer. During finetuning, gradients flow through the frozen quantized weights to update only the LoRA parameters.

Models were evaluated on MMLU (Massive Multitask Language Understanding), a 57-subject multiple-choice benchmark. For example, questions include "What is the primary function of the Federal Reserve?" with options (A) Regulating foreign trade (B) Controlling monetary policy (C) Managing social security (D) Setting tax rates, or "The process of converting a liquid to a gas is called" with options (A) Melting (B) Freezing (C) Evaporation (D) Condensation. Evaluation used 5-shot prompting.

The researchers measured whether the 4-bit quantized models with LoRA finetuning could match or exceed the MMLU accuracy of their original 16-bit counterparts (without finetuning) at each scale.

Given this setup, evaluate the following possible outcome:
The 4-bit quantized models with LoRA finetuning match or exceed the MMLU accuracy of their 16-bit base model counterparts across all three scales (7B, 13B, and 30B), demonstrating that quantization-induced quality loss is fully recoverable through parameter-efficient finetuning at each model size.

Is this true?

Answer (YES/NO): NO